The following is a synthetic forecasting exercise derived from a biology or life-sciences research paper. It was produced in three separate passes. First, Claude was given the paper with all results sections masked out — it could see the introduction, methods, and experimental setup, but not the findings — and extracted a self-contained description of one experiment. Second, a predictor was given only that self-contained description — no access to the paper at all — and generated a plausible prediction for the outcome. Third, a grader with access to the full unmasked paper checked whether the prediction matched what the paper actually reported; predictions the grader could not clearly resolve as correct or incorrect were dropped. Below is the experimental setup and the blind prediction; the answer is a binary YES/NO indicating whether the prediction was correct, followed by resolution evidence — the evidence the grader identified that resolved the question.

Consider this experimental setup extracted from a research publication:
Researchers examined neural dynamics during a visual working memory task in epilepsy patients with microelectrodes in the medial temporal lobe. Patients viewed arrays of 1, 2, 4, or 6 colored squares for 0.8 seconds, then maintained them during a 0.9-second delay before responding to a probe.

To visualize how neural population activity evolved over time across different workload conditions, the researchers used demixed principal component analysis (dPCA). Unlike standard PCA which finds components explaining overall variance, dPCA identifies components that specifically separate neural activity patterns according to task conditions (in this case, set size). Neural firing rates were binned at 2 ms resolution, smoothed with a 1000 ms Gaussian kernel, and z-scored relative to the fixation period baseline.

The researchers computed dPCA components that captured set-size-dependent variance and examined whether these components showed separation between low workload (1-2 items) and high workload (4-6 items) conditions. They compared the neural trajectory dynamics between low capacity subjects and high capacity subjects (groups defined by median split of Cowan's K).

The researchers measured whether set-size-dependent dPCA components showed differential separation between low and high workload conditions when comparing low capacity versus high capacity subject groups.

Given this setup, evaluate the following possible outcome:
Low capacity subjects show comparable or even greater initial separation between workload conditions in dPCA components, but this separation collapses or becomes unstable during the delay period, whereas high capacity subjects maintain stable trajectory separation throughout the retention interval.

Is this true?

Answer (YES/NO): NO